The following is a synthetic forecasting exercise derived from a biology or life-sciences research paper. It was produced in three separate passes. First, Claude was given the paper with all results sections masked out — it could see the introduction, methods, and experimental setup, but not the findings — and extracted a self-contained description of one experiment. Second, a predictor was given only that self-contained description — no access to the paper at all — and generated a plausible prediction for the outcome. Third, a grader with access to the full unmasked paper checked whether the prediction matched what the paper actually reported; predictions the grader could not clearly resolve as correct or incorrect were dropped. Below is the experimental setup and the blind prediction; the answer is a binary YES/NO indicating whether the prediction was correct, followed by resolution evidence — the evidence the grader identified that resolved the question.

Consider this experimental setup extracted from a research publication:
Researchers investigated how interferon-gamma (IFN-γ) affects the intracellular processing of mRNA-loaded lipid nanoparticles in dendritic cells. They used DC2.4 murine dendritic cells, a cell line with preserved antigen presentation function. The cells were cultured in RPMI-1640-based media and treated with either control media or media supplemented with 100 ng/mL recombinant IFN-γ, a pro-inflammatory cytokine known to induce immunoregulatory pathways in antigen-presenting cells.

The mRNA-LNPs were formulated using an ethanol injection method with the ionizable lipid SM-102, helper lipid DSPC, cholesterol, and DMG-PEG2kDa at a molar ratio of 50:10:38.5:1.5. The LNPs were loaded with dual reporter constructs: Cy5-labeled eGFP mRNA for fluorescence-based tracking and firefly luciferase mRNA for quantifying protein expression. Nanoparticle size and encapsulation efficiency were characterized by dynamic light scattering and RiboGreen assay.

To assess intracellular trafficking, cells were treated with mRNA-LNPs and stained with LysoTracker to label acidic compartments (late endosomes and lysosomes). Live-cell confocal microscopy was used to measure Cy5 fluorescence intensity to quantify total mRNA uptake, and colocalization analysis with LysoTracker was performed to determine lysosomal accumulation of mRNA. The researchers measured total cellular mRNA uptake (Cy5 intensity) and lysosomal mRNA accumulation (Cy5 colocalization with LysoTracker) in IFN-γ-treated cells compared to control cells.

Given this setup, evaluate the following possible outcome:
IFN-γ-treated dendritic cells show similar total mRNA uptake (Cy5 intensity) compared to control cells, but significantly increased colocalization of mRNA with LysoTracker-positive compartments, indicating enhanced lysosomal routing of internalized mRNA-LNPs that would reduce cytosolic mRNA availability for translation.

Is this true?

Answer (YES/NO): NO